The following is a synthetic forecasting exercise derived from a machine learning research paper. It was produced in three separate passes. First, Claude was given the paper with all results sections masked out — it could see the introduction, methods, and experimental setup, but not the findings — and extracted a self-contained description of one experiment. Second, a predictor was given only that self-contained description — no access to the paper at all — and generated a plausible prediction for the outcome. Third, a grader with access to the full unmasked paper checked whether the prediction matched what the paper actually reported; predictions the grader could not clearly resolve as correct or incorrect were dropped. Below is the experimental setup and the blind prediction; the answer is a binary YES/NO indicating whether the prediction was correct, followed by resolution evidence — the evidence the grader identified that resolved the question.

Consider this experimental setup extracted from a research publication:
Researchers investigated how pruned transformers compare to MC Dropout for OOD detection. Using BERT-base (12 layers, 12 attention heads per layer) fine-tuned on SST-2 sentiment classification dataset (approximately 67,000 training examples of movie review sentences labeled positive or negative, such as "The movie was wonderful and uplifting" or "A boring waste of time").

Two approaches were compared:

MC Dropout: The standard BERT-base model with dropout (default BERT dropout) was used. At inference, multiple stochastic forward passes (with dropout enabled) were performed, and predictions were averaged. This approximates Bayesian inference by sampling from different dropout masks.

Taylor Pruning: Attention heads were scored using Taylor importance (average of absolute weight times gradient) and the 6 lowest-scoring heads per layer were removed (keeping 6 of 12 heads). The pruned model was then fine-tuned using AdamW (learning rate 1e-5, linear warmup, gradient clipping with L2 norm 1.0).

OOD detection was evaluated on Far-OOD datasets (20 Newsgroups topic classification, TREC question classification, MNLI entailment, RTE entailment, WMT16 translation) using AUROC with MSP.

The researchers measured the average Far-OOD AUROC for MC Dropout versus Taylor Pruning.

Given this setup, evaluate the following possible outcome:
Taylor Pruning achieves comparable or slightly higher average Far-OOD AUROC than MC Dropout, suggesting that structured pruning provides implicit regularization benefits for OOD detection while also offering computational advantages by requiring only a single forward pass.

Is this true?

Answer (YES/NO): NO